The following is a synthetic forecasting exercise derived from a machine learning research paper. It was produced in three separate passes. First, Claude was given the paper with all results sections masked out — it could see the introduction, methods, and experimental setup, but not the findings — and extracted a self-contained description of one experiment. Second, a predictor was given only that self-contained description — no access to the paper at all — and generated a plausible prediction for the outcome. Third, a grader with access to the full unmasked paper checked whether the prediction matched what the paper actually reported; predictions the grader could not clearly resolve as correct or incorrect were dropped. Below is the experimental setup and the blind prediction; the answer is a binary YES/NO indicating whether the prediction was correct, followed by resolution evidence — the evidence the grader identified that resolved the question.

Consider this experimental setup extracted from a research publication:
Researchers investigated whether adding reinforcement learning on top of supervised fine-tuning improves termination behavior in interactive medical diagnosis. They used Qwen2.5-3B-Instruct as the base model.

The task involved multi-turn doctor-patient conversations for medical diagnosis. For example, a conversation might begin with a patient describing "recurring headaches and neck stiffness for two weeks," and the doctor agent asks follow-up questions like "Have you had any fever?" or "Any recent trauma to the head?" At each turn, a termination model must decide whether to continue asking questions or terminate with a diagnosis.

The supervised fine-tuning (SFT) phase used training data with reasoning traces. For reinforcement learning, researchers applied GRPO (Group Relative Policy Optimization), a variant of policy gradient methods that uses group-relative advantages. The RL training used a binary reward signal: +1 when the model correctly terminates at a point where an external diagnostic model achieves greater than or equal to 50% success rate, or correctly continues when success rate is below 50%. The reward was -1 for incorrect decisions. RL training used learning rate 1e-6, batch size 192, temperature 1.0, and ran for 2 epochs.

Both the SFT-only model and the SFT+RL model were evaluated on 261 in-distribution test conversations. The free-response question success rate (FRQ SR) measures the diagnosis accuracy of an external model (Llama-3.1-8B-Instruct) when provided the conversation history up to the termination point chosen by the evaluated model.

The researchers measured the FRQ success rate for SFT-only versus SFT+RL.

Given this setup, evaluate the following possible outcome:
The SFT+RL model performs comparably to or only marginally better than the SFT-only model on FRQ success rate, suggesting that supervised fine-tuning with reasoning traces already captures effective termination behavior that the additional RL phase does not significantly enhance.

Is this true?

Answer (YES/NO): YES